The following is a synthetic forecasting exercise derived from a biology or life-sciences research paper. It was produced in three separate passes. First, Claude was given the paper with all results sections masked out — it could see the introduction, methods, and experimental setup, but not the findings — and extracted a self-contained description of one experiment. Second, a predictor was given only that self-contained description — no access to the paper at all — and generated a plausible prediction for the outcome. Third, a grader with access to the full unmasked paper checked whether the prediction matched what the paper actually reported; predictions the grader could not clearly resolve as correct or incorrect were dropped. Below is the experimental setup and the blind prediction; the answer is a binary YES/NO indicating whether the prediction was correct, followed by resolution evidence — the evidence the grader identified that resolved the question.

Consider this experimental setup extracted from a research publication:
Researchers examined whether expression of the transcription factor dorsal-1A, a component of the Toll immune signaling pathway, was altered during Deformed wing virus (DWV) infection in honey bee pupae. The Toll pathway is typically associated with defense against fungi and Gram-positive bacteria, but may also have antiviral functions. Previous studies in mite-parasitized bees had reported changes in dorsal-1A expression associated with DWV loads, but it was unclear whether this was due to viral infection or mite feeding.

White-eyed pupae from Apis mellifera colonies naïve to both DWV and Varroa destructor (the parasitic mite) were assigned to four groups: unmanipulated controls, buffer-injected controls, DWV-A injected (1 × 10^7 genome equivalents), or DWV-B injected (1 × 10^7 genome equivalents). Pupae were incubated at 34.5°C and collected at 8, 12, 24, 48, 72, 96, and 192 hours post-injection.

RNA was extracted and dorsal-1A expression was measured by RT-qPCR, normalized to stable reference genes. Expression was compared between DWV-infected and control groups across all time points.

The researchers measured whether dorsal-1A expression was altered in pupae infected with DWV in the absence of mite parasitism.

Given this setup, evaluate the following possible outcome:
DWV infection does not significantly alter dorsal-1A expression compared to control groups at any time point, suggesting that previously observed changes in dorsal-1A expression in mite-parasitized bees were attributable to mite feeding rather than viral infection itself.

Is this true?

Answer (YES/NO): YES